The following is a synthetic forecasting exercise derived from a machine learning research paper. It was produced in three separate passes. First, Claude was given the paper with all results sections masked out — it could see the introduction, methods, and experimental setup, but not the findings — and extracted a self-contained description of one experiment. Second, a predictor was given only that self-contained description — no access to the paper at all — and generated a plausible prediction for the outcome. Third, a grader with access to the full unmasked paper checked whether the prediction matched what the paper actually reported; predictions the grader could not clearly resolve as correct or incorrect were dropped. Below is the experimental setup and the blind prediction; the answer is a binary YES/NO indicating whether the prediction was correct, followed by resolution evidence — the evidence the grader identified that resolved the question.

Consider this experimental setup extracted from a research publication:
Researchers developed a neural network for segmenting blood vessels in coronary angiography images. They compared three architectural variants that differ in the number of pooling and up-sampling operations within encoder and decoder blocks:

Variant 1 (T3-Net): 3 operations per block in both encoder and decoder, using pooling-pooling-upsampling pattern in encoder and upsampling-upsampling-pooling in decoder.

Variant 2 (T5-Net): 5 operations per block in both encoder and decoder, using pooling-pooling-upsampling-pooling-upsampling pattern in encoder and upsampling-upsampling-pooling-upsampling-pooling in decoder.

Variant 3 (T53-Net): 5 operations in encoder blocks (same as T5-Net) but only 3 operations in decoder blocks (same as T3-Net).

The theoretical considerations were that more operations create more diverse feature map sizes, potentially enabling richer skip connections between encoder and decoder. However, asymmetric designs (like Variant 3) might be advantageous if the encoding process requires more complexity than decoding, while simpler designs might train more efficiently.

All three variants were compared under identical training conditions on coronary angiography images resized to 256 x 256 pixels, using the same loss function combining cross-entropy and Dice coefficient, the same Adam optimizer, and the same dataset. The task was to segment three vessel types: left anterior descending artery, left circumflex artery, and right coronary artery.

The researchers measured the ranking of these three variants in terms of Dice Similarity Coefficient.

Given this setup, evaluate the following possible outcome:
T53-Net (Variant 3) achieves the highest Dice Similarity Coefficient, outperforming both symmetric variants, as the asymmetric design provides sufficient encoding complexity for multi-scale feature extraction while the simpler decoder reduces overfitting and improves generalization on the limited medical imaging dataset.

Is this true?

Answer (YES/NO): NO